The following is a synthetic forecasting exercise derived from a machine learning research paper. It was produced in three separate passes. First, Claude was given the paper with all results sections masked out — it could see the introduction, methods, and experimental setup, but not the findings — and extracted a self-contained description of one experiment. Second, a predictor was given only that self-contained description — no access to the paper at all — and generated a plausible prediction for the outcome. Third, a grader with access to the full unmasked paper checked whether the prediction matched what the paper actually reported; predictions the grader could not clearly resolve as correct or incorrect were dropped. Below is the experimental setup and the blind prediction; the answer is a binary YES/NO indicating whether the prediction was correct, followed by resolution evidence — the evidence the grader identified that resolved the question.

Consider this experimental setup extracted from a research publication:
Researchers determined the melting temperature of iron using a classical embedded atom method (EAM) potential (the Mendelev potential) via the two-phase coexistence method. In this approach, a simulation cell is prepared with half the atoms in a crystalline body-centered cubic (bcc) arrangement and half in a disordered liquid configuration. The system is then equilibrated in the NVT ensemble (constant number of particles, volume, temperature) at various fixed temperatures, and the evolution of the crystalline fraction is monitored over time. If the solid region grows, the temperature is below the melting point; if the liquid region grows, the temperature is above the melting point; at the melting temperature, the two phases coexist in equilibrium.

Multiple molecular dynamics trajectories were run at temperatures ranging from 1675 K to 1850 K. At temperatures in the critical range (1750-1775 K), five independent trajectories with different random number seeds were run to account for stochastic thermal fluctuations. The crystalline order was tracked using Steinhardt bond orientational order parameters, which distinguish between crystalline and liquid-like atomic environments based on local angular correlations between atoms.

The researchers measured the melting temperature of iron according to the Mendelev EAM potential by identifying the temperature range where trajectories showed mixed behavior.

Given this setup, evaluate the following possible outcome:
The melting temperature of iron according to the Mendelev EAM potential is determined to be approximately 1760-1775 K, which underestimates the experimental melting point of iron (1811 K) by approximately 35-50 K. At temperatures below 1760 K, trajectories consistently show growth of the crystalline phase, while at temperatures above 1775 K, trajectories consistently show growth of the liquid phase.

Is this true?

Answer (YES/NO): NO